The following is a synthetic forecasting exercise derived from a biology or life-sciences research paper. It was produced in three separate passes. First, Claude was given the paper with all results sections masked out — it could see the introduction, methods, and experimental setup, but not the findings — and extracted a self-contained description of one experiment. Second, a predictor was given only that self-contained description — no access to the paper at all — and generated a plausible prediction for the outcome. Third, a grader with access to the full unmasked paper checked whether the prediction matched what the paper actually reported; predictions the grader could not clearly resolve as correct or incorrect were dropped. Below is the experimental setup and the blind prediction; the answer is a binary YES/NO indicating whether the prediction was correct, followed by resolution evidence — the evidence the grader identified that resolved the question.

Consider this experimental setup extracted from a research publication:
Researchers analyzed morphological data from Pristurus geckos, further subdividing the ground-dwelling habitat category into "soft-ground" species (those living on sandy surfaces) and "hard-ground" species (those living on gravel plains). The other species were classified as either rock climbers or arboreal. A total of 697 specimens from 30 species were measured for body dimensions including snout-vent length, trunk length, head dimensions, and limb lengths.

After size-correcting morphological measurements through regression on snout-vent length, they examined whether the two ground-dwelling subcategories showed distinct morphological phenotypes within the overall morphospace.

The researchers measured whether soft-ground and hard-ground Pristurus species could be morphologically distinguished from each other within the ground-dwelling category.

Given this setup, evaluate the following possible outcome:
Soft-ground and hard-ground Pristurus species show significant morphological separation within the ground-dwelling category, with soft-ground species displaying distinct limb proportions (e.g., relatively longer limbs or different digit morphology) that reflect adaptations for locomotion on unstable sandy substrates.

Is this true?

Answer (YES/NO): NO